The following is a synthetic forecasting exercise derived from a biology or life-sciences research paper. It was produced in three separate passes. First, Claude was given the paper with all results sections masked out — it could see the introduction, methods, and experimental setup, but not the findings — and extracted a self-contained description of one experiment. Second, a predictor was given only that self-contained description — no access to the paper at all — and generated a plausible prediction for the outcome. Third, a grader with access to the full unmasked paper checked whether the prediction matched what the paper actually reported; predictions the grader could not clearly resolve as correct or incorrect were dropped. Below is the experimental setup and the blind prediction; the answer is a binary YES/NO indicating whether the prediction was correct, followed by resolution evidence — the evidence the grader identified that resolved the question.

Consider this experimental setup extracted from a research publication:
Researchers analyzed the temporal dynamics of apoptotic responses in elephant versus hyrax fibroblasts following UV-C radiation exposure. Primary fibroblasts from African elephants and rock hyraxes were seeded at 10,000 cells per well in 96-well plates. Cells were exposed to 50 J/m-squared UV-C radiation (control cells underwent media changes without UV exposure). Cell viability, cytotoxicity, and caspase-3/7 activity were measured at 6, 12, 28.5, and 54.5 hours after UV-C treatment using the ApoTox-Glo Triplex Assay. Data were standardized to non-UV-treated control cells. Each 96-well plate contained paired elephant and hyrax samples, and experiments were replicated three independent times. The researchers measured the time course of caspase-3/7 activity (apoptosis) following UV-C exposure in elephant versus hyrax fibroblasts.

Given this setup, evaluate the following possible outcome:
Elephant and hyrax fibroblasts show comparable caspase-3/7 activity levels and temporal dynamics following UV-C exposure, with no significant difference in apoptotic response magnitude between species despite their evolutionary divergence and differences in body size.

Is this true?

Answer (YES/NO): NO